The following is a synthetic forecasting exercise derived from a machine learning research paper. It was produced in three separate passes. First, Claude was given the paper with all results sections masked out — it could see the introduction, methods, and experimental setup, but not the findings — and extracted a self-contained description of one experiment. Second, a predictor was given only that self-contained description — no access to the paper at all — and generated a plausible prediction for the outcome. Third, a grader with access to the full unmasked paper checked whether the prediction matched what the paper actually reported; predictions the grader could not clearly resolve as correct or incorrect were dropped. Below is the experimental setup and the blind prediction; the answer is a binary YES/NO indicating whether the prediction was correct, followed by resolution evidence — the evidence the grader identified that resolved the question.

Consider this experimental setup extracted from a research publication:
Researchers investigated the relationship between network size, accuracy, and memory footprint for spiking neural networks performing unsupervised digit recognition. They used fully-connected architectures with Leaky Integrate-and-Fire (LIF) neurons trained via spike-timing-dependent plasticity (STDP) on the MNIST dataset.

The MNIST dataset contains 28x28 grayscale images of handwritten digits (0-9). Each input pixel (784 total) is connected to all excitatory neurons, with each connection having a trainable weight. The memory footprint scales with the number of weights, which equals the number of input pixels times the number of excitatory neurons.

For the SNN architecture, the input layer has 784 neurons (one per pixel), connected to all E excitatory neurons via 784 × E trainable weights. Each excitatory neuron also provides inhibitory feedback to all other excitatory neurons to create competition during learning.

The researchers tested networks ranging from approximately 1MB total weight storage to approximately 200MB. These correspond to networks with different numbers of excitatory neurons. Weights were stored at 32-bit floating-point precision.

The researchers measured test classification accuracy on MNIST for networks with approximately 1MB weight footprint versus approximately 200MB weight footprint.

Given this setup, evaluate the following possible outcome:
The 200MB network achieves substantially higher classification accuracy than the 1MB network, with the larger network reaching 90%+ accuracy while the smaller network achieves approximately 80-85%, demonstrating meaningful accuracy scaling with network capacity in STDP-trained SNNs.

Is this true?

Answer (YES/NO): NO